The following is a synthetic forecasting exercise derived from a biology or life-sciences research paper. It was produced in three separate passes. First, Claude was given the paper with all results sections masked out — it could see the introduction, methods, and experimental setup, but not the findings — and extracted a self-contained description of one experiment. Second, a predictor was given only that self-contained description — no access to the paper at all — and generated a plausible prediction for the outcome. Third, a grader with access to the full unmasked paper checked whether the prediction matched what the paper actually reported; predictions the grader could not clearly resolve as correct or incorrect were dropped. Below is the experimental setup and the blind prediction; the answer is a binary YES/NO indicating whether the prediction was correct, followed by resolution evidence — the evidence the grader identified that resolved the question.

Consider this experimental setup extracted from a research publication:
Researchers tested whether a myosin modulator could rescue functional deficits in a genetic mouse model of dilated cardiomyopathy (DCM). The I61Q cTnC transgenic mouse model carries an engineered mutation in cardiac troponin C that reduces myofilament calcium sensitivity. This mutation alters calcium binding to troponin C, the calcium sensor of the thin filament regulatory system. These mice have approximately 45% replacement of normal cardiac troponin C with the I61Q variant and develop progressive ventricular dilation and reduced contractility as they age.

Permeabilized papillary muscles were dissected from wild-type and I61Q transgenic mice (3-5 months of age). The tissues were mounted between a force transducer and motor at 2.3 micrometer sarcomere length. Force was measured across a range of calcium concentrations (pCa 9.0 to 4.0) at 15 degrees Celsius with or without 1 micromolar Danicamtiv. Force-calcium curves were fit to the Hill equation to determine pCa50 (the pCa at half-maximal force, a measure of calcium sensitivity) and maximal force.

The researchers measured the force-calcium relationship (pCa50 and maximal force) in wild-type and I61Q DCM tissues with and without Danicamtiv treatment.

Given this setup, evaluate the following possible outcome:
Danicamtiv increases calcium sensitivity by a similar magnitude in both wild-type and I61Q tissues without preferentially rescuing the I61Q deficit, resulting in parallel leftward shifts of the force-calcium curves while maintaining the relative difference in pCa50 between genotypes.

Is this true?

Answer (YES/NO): NO